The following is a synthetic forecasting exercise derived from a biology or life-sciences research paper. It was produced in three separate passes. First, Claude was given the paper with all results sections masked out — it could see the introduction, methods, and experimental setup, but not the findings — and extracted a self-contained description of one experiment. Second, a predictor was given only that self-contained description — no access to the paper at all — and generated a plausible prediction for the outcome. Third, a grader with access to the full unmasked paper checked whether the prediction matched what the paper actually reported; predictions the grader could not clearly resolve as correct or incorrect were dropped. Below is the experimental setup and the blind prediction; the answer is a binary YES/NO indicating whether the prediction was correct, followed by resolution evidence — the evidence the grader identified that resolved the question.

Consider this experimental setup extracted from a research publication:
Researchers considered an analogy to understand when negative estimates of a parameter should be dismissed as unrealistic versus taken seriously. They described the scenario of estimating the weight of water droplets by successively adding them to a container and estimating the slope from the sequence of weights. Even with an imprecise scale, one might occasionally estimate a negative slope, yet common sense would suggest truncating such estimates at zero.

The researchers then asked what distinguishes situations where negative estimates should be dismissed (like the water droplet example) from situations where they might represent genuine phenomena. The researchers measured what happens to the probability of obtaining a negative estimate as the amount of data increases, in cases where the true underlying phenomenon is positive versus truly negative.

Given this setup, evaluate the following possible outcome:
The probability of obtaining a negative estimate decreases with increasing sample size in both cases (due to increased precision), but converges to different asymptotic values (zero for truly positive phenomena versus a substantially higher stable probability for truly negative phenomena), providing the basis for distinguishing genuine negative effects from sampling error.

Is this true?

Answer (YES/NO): NO